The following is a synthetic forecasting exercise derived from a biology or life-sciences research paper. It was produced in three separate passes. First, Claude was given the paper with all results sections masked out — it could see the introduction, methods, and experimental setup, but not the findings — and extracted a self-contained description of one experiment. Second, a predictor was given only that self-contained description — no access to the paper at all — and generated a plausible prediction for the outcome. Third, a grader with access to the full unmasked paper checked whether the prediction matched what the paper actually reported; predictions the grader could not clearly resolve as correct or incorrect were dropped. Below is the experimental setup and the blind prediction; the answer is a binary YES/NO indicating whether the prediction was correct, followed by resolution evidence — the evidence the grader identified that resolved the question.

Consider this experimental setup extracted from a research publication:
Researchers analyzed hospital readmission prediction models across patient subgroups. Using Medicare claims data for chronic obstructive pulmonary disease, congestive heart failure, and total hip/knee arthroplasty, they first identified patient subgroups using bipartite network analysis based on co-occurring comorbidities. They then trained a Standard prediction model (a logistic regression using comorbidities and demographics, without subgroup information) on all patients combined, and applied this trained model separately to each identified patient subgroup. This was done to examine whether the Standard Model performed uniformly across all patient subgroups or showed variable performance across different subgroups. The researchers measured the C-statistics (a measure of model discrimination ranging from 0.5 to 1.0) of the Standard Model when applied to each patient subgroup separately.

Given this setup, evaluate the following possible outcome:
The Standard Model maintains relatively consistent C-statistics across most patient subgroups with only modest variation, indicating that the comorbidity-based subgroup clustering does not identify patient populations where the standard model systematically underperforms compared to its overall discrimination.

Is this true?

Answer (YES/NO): NO